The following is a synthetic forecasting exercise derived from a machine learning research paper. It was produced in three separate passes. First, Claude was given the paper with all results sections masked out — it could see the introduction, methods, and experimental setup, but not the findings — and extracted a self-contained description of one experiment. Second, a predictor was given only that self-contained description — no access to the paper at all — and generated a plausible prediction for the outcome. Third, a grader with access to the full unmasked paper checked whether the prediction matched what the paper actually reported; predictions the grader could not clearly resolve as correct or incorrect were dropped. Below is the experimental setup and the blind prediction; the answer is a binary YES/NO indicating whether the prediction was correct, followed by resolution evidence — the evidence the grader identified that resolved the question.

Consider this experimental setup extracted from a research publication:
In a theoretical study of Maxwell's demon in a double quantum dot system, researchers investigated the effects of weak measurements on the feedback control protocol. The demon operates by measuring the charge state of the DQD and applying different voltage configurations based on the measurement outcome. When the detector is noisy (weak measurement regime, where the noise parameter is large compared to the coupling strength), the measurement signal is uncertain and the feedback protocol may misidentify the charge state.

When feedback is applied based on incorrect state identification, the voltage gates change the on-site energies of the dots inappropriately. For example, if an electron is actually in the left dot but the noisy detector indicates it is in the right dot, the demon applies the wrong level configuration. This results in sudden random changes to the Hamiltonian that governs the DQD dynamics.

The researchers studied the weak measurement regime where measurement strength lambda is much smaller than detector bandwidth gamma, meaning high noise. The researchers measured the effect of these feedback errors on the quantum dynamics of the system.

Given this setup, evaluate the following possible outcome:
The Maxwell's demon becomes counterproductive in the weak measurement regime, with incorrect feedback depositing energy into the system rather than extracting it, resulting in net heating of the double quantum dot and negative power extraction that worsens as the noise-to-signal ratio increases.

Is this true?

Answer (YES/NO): NO